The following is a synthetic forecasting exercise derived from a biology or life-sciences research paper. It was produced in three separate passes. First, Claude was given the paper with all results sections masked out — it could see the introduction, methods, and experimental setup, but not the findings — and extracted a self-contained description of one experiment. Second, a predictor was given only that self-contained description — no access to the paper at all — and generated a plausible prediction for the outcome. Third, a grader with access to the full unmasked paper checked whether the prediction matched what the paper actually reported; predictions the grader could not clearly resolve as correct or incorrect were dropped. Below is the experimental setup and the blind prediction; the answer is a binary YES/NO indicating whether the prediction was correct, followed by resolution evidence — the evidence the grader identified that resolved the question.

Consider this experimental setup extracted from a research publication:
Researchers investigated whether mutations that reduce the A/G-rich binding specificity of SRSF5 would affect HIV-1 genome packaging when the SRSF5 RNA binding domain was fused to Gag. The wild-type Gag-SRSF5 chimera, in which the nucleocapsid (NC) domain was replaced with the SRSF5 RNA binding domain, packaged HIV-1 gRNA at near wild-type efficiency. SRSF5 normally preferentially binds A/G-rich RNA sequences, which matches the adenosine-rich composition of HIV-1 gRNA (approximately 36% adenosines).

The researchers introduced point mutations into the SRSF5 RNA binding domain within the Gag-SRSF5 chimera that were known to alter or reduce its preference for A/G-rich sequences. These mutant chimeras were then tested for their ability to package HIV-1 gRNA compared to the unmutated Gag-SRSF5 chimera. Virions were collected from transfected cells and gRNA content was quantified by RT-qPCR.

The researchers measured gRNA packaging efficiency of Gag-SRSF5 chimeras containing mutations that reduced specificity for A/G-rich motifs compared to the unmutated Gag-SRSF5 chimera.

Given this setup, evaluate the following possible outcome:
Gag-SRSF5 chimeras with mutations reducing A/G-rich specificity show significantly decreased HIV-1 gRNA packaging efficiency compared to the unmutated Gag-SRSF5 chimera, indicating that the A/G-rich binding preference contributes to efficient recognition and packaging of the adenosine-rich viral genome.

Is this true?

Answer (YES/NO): YES